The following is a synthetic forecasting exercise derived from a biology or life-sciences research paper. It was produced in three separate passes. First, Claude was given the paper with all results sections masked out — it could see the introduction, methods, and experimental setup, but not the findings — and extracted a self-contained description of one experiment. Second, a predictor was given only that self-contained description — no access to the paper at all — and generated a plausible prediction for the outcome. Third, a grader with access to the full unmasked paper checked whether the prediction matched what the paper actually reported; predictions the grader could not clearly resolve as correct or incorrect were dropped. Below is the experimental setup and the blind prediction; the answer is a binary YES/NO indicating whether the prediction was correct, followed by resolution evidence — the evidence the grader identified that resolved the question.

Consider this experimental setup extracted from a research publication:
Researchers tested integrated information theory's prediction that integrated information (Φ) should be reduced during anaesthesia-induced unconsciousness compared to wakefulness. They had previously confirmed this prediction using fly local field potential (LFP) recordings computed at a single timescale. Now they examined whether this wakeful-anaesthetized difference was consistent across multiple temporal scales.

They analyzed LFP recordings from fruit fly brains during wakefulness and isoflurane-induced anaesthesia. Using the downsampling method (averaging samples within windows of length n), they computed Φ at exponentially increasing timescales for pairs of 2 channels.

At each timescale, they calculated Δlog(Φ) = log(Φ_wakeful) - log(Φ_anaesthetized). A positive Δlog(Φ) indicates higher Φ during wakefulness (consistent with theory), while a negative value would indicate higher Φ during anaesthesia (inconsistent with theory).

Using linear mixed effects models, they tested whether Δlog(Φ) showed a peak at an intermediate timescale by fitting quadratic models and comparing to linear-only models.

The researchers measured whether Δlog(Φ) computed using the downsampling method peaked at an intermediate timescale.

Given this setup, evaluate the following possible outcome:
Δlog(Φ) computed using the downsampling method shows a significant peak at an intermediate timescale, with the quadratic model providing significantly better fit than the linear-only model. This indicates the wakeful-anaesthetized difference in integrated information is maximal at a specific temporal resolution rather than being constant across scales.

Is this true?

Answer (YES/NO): NO